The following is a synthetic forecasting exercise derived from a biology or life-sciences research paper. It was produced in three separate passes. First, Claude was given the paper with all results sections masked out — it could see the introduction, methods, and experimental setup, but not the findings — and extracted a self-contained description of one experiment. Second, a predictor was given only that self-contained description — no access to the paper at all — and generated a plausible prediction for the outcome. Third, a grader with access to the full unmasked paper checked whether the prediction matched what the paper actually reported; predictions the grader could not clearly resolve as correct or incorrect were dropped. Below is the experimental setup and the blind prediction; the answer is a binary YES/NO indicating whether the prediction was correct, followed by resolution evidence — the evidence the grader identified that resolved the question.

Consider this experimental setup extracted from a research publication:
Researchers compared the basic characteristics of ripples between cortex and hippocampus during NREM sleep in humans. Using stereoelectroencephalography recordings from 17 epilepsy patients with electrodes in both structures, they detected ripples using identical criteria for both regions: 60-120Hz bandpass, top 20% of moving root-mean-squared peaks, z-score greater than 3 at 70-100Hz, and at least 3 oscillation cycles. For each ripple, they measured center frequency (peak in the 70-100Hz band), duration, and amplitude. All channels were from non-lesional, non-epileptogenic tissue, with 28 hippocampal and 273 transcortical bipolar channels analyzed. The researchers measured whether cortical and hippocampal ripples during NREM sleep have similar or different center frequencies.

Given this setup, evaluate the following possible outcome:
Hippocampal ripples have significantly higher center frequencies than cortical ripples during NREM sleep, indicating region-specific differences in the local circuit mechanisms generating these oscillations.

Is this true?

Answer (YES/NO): NO